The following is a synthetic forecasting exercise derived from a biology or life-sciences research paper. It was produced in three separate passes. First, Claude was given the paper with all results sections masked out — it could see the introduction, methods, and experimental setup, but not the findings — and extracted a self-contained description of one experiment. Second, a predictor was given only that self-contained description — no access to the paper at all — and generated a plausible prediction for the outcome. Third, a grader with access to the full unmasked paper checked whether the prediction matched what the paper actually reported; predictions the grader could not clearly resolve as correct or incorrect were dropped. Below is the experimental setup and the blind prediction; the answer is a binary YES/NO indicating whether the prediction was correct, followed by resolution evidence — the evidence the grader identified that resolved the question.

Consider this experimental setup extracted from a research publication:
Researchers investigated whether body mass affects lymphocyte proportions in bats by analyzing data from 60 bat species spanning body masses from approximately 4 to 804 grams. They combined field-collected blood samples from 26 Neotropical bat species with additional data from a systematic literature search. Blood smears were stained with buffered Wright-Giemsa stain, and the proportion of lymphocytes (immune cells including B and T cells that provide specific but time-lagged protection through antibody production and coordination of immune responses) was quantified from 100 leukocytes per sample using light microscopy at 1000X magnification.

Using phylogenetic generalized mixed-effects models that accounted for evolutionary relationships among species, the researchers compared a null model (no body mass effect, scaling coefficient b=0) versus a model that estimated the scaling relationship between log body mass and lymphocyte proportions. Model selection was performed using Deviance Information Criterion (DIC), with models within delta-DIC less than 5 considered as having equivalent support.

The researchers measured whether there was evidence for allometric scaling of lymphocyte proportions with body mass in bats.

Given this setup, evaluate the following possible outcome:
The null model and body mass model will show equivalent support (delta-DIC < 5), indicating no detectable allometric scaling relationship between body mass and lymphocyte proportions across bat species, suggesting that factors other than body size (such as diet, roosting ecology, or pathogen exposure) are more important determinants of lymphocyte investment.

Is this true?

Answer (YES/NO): YES